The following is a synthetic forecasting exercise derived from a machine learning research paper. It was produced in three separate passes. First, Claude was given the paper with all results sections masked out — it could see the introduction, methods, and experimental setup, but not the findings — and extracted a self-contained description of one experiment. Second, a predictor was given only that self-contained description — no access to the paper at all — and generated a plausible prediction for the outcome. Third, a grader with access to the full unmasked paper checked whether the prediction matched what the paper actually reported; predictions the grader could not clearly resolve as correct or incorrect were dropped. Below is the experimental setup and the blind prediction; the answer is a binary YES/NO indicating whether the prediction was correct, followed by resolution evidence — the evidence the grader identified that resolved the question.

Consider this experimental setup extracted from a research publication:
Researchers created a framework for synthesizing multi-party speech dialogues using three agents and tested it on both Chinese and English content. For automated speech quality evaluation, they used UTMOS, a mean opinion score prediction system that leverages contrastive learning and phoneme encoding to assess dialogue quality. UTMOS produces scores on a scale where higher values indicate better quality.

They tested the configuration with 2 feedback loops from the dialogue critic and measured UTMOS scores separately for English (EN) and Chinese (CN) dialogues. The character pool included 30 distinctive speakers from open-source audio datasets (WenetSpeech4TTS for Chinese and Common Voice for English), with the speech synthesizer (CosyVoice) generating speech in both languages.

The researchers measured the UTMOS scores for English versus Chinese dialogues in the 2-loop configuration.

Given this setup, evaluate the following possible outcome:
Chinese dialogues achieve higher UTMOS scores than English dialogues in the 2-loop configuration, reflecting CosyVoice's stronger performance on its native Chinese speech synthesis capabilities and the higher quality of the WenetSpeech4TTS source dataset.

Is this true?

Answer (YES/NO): NO